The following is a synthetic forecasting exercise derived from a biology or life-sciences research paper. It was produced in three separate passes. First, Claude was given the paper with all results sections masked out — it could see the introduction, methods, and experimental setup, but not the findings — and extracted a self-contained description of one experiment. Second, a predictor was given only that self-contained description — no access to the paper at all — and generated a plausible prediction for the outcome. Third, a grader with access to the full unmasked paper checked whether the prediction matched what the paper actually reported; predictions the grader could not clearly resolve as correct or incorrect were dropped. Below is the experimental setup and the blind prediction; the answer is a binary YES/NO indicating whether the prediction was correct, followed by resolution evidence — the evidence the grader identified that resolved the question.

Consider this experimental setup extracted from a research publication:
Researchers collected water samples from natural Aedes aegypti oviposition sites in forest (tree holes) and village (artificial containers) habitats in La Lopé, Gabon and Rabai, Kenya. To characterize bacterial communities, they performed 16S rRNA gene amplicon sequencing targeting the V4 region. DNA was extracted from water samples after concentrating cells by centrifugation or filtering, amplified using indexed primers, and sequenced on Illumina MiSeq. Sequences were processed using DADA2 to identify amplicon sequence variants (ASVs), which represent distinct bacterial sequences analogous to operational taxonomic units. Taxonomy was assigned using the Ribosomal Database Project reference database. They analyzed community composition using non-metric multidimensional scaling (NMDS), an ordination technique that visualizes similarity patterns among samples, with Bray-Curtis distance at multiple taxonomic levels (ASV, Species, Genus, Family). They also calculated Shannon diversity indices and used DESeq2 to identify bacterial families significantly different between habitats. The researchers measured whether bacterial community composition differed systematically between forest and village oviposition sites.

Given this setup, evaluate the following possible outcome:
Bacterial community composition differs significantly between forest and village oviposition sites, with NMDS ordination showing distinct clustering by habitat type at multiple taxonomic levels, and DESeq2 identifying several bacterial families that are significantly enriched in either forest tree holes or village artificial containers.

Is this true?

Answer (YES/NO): YES